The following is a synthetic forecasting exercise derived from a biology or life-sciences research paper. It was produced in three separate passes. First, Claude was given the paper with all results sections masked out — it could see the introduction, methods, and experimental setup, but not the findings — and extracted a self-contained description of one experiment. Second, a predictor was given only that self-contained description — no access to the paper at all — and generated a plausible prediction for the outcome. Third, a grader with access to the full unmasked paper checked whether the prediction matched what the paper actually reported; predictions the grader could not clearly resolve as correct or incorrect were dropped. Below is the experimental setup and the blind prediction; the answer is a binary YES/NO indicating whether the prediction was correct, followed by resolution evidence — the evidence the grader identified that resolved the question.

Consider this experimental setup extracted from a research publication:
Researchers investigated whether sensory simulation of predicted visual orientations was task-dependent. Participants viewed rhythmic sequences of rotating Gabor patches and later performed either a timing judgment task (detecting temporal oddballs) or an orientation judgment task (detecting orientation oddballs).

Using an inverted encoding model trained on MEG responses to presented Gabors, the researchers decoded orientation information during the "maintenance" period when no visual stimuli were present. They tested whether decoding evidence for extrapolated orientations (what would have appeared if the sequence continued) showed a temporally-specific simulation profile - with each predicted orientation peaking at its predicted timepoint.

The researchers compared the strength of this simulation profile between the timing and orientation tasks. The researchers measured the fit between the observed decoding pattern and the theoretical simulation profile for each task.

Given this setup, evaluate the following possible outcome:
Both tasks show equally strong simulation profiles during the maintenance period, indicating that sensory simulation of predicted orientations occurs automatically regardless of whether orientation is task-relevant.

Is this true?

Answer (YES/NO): YES